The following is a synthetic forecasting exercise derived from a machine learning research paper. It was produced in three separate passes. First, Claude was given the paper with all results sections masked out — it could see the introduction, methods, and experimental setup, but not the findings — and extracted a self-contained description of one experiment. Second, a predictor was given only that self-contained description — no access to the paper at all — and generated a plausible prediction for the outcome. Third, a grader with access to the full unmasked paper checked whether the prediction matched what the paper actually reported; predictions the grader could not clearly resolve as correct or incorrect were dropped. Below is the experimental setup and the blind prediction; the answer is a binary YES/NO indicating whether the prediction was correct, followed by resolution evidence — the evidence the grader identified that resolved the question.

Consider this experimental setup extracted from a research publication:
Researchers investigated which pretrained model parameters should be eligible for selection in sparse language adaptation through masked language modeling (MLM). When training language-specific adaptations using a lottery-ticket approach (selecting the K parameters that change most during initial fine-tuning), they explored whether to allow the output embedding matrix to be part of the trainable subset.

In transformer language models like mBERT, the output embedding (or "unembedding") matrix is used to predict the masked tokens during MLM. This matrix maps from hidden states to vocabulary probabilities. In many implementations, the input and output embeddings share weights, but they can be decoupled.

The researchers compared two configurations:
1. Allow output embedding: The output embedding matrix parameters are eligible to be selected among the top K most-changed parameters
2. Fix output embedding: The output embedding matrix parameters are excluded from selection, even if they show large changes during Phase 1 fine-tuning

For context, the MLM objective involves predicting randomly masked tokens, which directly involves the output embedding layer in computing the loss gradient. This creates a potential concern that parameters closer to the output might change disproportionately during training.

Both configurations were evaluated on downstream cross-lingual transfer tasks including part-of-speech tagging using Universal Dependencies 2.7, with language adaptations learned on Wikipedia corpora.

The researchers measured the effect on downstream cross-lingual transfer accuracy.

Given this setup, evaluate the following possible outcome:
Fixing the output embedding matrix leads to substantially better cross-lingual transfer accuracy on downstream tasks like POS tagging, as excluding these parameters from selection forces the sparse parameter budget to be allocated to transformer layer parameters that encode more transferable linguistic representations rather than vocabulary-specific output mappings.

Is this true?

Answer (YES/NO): YES